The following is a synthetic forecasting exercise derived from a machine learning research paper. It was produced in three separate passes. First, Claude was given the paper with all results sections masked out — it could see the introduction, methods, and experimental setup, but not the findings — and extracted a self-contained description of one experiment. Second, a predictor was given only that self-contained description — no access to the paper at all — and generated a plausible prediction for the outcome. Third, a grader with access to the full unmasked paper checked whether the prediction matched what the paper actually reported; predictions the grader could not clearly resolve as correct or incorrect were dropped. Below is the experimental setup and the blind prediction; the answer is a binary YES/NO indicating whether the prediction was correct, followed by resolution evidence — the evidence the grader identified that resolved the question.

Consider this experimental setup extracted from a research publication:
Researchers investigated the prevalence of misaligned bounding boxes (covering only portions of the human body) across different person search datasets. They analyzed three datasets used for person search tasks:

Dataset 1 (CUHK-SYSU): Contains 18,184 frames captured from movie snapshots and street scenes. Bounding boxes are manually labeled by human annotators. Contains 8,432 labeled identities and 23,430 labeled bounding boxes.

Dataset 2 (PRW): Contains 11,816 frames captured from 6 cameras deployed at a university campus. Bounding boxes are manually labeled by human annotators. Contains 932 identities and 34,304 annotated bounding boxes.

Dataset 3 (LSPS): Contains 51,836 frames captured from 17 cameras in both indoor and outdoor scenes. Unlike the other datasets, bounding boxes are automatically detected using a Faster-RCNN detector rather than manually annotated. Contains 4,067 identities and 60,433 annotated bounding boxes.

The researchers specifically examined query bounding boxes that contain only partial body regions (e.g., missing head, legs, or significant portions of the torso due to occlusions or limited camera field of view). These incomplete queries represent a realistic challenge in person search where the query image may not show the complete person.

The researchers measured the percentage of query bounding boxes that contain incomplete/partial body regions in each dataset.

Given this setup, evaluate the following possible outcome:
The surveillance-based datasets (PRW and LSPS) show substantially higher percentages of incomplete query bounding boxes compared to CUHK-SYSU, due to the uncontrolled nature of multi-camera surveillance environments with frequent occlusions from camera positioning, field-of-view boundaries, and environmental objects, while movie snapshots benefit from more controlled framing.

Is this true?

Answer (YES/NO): NO